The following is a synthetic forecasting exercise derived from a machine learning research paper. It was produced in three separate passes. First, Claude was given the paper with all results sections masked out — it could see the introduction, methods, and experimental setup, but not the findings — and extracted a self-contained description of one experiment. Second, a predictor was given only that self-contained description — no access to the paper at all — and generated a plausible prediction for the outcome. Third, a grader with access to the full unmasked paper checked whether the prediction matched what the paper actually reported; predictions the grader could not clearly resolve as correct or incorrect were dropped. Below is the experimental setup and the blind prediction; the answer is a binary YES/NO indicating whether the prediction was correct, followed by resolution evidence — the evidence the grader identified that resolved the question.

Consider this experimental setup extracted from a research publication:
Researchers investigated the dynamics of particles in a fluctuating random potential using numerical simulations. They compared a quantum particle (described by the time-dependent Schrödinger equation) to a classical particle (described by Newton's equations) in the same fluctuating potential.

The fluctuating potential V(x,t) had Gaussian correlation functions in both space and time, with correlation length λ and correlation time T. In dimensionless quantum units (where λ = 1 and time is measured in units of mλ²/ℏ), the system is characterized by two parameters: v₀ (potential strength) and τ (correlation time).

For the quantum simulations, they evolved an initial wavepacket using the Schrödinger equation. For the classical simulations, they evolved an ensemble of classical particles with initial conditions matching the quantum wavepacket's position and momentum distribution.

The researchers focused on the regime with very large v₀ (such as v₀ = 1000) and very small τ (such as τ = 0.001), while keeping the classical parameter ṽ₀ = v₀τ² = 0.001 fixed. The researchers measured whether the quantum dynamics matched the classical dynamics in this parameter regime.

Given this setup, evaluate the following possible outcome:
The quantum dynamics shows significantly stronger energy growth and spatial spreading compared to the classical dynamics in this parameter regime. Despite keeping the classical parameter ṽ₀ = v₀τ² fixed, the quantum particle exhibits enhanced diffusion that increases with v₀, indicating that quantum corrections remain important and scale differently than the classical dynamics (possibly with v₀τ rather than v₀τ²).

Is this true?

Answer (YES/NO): NO